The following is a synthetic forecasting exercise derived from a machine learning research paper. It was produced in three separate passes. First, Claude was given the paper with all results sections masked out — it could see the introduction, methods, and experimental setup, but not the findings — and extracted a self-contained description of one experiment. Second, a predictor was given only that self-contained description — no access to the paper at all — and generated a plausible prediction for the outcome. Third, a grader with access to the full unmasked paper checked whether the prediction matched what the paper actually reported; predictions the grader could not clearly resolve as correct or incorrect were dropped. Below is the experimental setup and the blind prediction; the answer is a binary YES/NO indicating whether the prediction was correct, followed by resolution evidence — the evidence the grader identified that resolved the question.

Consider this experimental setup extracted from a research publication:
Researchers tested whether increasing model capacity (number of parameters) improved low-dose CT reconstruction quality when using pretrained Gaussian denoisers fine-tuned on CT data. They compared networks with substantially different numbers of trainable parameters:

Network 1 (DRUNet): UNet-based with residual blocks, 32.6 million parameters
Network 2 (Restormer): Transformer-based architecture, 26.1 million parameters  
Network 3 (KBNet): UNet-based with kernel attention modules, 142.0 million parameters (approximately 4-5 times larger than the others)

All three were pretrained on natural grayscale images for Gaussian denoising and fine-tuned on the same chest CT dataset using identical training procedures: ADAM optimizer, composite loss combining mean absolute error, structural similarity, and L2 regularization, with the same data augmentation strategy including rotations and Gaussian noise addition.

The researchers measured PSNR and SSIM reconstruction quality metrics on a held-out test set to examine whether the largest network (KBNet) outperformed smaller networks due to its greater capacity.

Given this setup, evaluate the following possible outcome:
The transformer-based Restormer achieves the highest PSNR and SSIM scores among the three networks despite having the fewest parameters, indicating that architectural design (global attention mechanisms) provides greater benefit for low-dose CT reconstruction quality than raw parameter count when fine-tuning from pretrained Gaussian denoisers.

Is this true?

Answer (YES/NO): YES